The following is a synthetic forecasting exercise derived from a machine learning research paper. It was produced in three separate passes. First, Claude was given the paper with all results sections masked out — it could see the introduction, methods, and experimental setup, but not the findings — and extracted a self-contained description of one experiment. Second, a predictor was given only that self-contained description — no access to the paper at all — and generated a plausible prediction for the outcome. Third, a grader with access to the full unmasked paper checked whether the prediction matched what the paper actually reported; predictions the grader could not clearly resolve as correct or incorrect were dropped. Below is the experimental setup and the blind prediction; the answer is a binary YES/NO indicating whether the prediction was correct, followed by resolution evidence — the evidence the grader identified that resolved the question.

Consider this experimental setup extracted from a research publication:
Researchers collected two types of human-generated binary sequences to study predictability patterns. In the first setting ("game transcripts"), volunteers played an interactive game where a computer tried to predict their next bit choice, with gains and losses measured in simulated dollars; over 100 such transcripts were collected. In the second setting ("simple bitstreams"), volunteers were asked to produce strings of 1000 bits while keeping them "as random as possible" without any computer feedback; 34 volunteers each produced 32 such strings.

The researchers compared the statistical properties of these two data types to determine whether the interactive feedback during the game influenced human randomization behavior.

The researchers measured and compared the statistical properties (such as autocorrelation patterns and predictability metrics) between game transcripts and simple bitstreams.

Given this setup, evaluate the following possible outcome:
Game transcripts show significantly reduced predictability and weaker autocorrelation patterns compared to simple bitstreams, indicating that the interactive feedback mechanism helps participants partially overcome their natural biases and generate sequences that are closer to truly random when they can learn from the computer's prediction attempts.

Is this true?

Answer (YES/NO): NO